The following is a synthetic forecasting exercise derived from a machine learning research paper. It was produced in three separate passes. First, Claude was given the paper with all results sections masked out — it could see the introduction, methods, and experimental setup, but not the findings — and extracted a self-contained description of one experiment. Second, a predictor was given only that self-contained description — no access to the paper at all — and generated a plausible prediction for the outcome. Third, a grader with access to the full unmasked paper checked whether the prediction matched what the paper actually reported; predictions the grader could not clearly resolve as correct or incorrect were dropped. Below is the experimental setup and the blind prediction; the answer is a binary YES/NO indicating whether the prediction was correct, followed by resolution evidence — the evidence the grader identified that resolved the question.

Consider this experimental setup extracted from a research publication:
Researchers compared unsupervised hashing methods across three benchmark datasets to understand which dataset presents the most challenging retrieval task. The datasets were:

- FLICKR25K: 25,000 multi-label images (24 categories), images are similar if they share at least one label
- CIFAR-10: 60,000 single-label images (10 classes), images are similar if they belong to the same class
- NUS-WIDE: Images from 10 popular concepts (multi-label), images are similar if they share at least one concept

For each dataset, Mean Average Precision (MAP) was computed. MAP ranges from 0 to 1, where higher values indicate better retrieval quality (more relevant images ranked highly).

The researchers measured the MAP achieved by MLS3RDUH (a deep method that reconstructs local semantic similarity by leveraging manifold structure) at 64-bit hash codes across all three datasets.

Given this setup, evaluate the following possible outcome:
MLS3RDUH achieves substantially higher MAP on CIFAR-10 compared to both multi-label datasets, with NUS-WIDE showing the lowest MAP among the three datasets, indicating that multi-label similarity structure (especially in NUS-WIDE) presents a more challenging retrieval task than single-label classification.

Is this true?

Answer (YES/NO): NO